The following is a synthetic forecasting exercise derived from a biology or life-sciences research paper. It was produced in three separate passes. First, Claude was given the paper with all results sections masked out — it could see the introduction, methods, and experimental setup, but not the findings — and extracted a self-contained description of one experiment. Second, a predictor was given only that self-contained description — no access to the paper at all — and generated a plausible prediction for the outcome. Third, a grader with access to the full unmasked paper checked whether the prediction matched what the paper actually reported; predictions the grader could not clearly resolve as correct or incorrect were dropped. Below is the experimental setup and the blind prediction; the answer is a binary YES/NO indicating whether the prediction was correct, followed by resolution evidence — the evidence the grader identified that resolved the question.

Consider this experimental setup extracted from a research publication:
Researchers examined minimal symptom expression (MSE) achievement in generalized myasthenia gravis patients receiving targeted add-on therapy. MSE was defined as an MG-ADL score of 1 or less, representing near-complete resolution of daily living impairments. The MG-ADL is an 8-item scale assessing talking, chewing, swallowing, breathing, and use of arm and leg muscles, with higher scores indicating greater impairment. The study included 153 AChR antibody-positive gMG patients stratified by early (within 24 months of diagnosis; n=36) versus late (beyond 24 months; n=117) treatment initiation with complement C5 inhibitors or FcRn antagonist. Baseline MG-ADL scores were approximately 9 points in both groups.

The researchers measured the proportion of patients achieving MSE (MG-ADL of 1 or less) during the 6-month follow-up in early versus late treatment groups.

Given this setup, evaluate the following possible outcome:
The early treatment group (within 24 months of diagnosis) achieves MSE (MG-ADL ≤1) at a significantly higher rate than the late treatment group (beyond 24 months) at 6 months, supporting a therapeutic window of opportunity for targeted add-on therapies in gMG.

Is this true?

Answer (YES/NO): NO